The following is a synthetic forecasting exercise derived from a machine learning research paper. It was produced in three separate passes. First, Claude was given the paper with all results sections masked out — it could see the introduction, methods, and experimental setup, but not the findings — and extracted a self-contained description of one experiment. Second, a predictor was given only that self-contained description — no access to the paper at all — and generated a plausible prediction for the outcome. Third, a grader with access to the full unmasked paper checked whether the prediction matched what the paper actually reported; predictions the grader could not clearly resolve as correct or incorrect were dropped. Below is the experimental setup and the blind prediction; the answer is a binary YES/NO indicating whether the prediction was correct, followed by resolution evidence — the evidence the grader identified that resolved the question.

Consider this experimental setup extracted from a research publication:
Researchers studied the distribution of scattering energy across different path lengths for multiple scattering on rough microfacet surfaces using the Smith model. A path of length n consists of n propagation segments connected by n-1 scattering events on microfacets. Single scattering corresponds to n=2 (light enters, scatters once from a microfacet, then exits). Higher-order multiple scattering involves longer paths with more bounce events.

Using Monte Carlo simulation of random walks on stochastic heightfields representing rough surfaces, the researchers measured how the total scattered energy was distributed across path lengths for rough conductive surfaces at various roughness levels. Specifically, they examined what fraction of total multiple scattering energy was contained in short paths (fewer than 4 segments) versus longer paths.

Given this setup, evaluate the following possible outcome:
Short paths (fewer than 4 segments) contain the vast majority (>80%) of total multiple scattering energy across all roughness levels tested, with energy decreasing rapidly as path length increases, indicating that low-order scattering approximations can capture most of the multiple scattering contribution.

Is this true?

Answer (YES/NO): YES